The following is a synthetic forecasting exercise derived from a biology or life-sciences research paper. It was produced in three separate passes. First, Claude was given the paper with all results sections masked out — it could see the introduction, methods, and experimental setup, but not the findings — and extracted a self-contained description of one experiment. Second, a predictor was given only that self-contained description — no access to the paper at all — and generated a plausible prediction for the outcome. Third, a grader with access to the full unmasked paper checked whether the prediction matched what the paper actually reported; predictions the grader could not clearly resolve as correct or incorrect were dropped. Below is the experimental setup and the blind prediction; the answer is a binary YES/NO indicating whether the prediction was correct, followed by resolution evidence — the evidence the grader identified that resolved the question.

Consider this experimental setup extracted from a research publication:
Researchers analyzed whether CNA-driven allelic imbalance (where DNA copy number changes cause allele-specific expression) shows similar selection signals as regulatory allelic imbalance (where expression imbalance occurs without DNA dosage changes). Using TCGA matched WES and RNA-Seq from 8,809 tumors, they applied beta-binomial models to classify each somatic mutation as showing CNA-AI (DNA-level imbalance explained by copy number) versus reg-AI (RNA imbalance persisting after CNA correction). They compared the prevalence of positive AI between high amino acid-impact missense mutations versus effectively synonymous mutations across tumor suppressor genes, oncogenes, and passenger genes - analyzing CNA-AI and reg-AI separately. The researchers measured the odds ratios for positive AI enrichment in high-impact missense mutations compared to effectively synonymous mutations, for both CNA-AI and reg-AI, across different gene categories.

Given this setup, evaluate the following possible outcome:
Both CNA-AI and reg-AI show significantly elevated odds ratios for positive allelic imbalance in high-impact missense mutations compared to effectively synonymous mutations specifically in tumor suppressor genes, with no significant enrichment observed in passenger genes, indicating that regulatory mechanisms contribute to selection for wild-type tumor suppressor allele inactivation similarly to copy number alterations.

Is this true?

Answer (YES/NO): NO